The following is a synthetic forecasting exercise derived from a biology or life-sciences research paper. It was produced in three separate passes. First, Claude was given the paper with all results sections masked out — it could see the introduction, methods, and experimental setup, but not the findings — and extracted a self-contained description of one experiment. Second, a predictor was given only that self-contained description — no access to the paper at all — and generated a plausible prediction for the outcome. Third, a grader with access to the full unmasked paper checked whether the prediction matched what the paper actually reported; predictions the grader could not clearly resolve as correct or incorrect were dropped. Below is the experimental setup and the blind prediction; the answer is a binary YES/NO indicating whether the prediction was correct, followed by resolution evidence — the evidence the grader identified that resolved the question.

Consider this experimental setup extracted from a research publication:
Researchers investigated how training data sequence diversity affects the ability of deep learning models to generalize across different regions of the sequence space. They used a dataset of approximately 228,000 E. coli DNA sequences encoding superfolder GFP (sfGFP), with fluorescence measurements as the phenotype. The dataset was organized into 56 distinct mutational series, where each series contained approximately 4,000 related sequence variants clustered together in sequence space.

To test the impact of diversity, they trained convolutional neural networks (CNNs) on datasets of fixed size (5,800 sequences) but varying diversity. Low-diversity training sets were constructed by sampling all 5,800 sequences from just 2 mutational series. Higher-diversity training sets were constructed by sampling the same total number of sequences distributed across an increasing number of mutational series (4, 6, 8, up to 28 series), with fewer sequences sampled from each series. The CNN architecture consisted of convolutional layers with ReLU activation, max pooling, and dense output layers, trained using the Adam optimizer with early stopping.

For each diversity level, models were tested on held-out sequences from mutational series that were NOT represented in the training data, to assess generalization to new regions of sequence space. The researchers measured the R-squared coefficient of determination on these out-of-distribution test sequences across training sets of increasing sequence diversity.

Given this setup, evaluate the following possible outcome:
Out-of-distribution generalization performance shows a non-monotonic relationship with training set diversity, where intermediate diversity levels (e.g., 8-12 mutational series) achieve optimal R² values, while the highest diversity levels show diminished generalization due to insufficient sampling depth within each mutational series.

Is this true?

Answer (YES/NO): NO